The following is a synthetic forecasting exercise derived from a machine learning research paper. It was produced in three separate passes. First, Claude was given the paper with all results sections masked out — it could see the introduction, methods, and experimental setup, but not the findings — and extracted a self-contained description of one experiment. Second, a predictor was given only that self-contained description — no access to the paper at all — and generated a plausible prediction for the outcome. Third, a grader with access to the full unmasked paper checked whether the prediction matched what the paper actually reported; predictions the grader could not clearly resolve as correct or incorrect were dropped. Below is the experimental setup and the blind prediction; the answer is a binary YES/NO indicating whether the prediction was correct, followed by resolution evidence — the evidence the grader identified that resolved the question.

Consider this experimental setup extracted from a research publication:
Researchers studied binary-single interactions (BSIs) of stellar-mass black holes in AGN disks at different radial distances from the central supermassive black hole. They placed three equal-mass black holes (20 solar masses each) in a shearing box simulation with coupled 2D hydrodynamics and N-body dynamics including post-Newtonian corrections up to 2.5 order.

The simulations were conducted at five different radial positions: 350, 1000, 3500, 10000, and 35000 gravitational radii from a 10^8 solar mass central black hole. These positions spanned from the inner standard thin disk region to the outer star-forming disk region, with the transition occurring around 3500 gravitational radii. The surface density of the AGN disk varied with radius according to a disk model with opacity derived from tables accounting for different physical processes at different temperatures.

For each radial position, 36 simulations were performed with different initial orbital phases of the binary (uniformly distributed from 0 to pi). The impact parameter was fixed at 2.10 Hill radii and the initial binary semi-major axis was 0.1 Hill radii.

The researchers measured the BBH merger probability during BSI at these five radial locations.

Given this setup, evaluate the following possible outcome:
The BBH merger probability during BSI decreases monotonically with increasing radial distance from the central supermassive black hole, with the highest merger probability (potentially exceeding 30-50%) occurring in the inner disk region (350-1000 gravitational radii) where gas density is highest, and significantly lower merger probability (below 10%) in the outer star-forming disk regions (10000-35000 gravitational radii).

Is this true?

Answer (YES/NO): NO